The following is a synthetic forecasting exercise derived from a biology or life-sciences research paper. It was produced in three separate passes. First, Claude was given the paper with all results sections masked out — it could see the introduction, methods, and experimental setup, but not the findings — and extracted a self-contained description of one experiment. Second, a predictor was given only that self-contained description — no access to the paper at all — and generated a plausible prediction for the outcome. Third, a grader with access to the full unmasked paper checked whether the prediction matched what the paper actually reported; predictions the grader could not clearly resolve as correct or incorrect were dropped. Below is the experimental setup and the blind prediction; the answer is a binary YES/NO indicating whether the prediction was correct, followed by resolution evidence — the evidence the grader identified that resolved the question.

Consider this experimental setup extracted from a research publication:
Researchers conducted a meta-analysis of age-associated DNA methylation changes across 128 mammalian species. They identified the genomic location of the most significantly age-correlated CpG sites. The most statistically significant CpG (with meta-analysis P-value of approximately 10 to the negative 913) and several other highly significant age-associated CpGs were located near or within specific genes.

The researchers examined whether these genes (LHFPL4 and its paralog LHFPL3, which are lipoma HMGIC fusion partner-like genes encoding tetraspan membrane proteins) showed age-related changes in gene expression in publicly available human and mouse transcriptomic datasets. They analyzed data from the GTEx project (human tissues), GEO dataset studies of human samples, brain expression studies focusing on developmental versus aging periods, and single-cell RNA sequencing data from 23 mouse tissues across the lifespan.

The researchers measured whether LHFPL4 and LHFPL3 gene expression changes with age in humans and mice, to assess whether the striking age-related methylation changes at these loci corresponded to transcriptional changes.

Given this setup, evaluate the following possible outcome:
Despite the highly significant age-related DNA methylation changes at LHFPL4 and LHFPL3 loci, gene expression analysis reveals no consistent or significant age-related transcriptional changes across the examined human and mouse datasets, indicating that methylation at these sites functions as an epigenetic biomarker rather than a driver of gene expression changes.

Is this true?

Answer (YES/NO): NO